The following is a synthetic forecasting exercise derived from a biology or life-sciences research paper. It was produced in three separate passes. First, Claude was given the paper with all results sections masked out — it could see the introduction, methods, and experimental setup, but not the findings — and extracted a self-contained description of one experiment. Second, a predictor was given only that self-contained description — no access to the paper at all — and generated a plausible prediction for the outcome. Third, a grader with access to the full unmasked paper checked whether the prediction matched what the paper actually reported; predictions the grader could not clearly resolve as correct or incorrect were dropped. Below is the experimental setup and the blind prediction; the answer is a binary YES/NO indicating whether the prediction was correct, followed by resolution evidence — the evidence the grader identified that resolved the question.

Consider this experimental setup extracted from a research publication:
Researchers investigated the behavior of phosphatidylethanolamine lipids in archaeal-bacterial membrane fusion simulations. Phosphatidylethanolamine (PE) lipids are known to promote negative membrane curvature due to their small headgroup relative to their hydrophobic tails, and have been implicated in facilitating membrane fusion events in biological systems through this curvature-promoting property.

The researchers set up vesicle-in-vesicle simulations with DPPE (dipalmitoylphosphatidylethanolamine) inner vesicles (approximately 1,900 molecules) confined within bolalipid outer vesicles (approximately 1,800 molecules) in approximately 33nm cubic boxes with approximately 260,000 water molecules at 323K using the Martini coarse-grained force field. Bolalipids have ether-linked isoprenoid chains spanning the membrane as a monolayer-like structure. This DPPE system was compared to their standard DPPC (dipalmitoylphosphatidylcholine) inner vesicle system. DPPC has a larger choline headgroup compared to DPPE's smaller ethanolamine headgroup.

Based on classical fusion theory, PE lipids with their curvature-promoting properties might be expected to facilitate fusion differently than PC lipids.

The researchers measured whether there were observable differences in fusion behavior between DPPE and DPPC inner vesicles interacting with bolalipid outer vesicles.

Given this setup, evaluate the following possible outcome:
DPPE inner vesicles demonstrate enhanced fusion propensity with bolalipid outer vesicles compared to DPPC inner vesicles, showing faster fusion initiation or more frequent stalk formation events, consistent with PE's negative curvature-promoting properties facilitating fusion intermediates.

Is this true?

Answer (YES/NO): NO